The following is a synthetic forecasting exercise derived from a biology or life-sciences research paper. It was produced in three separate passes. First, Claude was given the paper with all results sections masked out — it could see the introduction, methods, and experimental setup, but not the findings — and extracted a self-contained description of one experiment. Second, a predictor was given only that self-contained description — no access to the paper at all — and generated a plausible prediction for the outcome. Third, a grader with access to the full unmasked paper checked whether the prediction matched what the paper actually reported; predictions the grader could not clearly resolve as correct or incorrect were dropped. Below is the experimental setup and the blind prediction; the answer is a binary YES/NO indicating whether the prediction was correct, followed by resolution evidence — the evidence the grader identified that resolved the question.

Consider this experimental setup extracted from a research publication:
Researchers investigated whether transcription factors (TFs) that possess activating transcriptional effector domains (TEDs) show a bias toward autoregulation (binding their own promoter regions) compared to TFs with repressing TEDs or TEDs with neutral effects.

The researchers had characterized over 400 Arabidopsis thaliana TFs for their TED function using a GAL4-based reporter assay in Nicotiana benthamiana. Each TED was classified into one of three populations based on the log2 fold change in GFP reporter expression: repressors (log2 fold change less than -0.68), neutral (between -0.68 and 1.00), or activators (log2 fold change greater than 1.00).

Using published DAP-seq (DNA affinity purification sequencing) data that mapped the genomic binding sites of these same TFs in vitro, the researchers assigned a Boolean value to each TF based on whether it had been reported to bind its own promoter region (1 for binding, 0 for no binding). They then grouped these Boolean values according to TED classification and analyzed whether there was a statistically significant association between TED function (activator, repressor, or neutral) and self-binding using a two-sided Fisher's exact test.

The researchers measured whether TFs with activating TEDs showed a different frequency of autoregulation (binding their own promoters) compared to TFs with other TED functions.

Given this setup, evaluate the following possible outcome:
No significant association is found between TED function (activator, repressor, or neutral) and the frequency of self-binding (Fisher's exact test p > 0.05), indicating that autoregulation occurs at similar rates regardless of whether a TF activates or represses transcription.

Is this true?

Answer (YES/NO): NO